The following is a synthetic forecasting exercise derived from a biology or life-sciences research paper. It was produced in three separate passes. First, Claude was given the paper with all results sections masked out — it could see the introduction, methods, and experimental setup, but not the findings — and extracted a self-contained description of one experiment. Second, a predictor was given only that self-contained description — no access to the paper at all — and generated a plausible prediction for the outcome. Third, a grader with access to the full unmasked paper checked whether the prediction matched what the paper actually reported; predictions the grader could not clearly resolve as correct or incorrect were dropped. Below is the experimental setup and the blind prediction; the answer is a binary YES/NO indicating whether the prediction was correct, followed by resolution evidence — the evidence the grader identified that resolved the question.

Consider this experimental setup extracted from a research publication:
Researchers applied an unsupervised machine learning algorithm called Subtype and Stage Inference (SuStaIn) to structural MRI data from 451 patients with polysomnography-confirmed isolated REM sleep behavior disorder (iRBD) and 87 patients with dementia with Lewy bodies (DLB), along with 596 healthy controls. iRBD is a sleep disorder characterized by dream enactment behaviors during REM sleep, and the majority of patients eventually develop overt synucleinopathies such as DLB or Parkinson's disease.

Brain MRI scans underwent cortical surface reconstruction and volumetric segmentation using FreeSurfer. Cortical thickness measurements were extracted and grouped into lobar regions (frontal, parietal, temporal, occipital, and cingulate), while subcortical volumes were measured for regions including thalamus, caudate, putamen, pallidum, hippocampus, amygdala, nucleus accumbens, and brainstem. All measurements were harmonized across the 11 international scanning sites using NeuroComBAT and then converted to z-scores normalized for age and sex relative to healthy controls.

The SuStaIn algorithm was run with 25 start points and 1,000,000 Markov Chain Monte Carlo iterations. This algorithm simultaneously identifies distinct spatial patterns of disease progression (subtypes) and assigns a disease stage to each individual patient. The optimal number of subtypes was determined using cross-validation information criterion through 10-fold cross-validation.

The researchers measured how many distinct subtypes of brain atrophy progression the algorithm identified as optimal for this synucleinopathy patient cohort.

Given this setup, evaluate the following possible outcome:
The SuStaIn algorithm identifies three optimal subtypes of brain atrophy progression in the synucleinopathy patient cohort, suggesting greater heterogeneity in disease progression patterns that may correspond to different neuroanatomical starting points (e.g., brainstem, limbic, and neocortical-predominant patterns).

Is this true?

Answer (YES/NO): NO